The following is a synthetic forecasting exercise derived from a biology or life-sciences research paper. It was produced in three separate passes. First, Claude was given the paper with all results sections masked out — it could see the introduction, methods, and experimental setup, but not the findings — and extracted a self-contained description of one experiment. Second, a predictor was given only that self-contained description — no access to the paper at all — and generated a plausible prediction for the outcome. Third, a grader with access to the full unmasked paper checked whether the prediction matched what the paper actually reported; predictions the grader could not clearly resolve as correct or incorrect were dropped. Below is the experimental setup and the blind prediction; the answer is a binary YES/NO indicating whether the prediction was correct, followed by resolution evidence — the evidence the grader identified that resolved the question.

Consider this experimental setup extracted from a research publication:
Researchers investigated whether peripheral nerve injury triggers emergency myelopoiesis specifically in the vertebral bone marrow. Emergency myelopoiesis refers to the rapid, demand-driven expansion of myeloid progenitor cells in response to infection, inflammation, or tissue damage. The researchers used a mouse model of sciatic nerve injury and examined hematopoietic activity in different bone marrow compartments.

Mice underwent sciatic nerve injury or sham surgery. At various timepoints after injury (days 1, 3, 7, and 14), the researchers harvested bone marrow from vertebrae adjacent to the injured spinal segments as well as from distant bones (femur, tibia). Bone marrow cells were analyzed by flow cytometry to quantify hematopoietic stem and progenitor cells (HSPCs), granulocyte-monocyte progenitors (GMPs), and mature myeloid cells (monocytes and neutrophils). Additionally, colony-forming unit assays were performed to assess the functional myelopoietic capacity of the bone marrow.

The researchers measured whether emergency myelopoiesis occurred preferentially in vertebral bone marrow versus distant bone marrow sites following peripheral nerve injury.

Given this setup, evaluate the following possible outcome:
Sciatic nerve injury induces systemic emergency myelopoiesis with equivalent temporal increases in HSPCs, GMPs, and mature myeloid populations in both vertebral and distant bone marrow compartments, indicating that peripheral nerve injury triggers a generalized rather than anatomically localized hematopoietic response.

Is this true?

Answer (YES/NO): NO